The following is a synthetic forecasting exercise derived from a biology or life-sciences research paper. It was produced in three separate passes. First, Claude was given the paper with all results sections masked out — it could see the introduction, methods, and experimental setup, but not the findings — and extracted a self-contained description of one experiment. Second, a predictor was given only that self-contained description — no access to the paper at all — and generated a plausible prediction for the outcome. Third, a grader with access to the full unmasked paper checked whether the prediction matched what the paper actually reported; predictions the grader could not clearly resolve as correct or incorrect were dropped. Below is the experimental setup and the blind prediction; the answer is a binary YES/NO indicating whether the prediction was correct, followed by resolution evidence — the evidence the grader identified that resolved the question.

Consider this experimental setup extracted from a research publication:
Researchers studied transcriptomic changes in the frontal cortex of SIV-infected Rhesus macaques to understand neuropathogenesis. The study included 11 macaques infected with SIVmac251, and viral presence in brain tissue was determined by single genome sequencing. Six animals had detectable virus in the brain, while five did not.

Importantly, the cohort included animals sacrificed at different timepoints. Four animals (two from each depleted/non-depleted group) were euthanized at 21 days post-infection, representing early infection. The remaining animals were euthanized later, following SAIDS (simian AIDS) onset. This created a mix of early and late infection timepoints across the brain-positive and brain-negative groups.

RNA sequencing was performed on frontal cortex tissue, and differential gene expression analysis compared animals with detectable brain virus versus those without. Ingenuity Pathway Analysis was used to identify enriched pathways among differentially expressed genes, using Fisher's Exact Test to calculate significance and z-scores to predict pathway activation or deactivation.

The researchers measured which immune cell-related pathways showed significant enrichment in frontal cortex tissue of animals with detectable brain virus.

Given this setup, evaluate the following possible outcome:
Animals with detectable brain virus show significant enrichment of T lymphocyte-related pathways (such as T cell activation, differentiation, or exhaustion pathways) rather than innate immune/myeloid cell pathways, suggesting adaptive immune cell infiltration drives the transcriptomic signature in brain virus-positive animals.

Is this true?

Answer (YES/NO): NO